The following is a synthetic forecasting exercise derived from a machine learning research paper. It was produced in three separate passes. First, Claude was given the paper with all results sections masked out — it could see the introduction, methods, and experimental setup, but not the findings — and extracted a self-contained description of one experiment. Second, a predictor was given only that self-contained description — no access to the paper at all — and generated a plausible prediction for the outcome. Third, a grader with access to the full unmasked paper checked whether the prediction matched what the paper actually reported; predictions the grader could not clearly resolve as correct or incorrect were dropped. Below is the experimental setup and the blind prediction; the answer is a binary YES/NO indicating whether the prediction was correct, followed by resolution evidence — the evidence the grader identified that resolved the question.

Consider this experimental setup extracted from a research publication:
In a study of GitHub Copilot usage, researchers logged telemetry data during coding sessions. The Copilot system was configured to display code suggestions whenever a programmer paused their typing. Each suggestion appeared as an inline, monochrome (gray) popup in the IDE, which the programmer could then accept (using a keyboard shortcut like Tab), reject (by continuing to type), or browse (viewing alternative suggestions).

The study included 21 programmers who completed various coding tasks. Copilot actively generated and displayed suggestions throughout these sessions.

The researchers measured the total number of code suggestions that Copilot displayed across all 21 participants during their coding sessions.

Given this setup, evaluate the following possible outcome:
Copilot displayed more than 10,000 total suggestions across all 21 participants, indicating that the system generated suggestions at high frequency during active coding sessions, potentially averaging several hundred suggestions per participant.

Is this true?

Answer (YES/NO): NO